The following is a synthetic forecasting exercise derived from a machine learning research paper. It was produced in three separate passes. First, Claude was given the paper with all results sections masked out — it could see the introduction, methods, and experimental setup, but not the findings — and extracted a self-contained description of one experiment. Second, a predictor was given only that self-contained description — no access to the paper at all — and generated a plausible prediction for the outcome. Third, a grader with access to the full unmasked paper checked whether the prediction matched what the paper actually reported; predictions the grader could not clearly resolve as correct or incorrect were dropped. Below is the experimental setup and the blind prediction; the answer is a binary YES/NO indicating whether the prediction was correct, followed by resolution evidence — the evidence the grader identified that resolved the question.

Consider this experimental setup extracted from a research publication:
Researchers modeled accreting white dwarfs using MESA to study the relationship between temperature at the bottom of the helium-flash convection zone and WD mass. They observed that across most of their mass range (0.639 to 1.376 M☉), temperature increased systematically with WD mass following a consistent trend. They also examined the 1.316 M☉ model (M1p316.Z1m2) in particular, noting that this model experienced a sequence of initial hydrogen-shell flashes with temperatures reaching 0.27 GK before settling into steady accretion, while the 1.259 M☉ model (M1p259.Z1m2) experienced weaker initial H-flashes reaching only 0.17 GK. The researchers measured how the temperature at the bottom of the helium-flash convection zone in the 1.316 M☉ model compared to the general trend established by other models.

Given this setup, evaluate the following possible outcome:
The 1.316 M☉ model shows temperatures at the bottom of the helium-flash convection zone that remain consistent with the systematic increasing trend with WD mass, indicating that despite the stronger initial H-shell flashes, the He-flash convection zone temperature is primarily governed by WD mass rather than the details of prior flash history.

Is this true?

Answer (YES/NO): NO